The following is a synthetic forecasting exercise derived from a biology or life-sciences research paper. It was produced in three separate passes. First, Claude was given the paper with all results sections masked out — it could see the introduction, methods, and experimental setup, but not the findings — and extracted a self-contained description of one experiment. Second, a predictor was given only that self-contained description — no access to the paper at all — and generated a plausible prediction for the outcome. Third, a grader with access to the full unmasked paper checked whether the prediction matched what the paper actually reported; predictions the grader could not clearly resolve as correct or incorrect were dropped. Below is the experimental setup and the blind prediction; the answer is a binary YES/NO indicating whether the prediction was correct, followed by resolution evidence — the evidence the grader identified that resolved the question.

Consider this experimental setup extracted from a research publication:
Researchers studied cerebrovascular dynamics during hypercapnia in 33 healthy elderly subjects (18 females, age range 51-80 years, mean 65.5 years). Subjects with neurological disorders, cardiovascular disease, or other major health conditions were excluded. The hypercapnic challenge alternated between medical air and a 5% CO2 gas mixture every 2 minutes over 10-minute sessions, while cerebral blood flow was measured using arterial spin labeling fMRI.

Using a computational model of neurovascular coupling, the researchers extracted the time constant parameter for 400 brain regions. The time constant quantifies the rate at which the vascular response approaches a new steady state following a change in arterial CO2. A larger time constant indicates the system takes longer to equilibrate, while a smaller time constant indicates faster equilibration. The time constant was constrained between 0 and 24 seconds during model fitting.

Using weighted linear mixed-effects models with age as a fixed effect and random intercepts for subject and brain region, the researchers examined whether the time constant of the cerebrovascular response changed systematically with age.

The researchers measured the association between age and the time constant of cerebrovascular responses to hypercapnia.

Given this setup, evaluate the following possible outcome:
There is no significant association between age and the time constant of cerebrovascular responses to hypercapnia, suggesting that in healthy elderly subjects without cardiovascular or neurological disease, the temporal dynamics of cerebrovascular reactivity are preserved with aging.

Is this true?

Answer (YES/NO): NO